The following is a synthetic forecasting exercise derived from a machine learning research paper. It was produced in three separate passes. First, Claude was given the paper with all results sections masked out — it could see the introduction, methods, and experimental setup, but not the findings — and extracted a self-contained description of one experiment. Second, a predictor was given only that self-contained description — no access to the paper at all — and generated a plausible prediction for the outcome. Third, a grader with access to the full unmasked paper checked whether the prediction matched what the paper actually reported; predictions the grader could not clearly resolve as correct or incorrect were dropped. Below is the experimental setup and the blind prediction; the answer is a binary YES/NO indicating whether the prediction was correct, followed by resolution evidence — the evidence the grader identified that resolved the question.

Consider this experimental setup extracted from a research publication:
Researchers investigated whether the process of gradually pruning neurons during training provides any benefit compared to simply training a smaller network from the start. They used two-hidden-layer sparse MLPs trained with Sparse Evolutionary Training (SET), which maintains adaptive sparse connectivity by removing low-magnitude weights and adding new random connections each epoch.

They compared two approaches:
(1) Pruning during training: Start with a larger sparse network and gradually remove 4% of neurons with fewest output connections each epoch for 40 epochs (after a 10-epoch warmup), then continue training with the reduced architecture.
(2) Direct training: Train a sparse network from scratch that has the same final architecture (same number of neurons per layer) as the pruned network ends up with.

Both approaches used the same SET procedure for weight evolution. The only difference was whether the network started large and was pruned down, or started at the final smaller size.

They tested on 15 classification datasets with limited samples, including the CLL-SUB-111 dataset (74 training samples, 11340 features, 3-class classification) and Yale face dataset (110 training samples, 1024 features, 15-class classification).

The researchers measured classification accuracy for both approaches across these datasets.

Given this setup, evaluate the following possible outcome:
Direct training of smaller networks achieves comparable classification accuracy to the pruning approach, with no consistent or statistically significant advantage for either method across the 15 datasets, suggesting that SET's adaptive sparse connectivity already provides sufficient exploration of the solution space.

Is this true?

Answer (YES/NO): NO